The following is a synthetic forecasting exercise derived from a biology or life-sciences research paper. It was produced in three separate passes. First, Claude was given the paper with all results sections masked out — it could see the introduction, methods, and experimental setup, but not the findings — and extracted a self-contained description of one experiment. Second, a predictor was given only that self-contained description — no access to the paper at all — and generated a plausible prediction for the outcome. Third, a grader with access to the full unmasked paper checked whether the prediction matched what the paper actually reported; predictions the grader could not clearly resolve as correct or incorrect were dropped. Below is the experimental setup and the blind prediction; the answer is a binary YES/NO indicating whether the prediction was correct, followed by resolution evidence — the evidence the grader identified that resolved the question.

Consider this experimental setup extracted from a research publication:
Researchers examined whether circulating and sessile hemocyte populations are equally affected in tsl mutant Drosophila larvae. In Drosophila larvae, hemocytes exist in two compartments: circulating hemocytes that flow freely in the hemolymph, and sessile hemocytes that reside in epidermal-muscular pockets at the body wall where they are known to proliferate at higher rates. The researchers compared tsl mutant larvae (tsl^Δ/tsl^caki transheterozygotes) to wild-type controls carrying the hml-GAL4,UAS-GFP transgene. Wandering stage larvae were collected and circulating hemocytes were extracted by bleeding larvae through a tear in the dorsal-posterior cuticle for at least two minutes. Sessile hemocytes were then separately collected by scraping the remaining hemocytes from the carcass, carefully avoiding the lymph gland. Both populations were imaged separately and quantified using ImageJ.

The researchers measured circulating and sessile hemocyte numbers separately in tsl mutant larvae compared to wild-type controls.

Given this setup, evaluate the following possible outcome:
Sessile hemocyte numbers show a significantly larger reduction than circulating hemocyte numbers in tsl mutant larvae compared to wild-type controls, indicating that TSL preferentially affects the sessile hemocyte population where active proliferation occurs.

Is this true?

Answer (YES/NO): NO